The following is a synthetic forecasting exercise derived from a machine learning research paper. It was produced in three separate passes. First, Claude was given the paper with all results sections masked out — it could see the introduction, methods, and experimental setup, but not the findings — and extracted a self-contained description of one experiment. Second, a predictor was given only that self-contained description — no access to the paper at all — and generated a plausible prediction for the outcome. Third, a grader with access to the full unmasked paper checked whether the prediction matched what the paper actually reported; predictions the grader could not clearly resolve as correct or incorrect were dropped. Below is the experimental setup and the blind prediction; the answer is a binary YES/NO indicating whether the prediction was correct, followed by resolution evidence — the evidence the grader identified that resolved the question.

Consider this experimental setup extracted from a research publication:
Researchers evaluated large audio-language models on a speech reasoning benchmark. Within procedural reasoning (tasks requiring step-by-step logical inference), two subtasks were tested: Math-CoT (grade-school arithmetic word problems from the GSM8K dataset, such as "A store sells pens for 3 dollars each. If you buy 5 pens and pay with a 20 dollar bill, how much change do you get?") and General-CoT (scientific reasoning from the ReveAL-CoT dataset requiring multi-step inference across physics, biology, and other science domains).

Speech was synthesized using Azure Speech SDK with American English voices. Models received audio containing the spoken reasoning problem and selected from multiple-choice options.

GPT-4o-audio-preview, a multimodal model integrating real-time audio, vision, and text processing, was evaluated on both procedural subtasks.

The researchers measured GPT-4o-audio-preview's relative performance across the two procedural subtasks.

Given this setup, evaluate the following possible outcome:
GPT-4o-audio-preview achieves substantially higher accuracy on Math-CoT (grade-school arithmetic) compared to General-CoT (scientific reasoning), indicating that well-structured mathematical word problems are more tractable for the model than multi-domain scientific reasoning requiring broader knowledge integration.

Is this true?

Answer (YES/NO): YES